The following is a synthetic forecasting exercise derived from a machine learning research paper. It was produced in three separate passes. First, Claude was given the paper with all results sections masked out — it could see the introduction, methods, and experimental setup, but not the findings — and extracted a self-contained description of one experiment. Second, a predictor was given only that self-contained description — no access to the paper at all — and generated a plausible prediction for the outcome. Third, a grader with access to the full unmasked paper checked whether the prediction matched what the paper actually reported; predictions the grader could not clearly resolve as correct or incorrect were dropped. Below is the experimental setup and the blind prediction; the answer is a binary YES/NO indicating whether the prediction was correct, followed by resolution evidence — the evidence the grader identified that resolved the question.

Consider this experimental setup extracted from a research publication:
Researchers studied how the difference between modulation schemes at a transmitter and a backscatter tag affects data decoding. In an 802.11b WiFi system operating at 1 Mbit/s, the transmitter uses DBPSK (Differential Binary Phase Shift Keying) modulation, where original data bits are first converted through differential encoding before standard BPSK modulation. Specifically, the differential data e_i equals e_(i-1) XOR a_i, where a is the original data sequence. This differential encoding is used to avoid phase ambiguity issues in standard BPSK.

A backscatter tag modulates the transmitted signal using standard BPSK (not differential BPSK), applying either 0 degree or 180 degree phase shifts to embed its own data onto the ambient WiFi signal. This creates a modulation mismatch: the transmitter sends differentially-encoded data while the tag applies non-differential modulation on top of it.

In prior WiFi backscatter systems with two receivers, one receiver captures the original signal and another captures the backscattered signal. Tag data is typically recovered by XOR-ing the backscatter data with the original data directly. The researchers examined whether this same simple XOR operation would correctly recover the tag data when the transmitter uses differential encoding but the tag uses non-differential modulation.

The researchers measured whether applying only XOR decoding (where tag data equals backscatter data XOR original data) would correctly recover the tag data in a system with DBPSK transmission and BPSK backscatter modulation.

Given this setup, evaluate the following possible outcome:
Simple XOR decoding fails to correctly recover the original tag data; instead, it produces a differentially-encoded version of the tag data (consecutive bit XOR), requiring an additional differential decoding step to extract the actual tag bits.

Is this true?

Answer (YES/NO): YES